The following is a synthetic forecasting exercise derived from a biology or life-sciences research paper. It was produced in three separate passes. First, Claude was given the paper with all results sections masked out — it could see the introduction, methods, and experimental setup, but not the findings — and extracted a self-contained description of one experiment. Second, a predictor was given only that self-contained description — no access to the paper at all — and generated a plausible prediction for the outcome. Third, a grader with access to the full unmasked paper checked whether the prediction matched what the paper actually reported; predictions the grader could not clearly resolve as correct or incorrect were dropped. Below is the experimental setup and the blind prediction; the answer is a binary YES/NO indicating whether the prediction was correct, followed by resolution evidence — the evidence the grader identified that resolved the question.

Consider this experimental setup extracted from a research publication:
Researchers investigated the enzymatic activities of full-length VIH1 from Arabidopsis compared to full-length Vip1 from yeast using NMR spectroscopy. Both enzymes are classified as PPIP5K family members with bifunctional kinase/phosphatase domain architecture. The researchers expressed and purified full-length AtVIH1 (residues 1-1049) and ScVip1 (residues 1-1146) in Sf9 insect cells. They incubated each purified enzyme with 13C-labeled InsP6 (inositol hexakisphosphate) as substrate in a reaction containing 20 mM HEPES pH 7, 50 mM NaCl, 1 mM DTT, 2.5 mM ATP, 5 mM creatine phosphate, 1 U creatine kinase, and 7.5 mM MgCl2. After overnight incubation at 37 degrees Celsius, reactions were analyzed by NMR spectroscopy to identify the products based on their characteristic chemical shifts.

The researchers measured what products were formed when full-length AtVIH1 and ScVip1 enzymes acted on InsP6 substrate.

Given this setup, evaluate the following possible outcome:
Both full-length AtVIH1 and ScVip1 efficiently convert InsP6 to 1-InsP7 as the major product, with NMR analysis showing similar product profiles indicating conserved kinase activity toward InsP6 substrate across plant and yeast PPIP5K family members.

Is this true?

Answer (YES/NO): NO